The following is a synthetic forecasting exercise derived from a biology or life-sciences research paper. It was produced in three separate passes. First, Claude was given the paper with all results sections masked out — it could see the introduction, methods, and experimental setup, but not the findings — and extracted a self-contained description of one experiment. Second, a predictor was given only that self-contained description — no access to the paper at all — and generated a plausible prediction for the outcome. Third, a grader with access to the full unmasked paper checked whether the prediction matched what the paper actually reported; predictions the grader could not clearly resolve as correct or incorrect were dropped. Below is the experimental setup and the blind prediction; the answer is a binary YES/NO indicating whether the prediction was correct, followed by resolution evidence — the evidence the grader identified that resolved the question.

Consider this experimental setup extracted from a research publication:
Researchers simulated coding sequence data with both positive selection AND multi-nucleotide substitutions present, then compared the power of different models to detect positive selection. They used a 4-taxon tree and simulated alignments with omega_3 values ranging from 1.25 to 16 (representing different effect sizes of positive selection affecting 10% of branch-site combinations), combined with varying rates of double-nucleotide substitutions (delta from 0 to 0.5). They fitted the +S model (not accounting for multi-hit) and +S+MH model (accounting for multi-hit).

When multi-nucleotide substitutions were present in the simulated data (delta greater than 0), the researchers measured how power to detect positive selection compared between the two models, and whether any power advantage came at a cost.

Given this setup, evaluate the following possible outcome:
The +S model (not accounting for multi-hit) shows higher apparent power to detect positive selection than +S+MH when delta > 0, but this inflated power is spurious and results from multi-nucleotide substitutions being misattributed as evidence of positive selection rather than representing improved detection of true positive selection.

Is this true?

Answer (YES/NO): YES